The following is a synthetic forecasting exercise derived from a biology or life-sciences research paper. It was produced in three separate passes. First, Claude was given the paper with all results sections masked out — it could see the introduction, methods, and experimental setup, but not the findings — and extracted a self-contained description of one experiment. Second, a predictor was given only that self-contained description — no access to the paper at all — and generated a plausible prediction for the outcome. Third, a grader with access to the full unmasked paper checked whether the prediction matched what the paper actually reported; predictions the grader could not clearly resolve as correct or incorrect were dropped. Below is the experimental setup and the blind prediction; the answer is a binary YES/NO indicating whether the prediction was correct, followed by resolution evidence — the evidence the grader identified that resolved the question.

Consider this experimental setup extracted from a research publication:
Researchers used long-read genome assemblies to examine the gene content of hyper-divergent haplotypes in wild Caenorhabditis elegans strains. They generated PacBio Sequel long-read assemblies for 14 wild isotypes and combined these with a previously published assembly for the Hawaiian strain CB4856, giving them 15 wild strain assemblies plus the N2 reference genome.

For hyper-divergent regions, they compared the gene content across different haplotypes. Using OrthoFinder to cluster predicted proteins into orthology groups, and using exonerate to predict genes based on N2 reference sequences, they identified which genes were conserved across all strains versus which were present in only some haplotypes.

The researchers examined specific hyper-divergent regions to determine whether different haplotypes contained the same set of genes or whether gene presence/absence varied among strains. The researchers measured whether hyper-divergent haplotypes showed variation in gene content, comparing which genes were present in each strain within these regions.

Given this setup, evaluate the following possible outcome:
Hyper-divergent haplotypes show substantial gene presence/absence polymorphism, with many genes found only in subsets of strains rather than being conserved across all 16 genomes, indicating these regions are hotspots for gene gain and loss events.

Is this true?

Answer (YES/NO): YES